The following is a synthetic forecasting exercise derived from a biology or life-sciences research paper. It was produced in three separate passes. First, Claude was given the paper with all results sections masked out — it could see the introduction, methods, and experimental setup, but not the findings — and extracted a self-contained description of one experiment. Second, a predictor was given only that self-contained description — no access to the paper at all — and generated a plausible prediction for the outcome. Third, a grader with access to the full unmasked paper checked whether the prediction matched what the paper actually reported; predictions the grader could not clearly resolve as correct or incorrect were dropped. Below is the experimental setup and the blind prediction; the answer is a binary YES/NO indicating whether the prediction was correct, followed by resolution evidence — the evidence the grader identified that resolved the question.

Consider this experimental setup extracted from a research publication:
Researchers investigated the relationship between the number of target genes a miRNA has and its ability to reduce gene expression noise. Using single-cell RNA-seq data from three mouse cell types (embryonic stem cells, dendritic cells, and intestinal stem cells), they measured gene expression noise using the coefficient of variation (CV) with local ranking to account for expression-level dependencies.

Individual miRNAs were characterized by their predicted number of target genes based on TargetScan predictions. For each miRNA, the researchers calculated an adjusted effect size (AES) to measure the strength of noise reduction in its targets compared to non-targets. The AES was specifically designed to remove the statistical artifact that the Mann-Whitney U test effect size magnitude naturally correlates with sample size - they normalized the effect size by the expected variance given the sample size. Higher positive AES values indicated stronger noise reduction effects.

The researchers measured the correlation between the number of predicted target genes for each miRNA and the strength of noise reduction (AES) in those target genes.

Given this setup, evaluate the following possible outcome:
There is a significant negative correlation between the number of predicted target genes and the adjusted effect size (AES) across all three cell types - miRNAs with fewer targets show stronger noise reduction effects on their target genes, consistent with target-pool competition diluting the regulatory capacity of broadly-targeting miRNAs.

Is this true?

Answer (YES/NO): NO